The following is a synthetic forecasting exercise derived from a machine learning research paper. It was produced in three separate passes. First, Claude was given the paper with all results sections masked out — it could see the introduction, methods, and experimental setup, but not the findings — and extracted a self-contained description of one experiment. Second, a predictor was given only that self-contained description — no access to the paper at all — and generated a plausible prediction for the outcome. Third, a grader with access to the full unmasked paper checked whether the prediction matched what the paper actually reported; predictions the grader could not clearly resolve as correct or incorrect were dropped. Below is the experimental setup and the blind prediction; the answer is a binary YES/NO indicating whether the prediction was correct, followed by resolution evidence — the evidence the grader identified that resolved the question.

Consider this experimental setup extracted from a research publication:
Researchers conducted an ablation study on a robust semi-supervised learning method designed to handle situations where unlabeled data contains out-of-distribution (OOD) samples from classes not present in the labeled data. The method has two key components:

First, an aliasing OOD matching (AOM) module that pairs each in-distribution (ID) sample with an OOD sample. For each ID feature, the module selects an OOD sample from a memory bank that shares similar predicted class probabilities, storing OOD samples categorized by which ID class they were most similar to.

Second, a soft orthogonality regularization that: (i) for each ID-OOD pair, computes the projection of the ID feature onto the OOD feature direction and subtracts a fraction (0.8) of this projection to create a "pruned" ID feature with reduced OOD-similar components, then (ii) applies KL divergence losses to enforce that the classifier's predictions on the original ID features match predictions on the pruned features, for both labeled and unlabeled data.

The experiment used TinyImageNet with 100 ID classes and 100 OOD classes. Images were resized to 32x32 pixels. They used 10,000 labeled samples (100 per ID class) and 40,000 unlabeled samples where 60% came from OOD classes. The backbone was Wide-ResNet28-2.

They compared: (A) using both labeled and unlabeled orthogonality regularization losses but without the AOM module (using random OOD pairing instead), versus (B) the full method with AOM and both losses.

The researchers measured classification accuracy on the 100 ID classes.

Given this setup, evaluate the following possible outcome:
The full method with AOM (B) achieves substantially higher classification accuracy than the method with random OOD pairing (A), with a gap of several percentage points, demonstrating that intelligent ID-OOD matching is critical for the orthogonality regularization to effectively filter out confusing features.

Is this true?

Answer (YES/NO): YES